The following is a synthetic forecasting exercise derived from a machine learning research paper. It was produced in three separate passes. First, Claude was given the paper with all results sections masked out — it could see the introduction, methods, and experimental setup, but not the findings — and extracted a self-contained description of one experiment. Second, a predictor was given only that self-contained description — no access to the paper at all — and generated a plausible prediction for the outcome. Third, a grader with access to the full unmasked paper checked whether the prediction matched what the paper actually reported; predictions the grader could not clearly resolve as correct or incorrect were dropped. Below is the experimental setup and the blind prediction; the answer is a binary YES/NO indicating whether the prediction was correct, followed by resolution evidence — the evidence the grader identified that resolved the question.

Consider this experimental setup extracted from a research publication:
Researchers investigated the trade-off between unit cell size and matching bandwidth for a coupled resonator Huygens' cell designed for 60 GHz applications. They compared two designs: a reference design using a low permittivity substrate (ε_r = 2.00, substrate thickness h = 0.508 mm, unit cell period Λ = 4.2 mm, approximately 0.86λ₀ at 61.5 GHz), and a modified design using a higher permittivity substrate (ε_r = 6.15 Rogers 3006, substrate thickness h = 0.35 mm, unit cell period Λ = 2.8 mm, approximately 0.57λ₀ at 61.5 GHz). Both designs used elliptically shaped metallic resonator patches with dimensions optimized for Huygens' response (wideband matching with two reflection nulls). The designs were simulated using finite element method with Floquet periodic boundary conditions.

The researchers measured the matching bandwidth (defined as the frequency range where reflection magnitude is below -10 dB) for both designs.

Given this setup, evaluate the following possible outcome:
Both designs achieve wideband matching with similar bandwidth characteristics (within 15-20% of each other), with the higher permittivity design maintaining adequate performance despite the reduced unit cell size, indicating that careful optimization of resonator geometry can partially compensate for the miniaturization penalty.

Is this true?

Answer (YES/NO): NO